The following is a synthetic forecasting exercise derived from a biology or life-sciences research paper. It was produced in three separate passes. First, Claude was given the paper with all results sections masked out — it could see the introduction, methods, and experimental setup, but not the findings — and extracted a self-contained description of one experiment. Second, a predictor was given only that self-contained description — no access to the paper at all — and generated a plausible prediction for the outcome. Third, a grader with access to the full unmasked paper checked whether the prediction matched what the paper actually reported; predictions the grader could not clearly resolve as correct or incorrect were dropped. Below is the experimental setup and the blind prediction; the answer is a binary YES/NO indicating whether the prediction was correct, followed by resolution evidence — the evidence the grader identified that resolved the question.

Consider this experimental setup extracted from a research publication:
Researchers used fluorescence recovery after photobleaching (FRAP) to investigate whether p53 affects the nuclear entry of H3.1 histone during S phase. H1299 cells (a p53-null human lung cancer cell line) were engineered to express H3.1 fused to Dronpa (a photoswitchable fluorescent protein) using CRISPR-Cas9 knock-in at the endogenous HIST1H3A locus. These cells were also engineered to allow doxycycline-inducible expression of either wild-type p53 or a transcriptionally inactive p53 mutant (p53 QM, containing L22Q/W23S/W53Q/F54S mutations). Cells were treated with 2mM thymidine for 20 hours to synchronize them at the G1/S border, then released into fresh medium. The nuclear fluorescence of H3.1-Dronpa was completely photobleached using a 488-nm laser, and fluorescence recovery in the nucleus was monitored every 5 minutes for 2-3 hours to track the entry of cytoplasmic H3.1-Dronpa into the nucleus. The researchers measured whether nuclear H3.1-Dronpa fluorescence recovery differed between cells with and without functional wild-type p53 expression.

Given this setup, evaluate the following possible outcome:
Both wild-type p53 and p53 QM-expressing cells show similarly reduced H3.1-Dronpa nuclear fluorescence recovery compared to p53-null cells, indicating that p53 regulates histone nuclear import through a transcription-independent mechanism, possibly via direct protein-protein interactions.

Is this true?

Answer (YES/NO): NO